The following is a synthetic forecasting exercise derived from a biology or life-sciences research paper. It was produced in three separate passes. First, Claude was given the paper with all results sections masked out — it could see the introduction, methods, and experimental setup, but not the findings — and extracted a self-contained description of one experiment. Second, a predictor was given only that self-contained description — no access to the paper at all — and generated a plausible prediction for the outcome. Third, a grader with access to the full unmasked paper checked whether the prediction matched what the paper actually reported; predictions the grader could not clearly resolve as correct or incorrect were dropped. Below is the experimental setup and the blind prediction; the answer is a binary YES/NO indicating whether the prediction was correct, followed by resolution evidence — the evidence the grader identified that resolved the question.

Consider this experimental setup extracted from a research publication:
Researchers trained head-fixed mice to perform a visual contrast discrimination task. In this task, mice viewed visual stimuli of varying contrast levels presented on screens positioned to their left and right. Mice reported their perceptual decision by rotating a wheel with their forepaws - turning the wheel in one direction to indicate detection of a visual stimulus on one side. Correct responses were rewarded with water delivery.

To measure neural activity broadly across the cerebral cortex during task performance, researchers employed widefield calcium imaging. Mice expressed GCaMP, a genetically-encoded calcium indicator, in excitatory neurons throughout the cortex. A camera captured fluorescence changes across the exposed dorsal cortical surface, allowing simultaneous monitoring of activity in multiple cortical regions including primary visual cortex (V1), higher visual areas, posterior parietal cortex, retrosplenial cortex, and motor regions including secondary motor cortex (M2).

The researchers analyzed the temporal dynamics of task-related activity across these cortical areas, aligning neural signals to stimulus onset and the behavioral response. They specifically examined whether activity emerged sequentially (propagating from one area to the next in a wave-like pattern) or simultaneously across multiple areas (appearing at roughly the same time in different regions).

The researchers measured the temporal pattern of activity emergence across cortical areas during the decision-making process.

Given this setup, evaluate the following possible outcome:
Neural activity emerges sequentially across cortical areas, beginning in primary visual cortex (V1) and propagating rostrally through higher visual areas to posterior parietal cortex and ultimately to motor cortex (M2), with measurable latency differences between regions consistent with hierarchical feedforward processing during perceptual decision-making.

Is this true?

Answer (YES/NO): YES